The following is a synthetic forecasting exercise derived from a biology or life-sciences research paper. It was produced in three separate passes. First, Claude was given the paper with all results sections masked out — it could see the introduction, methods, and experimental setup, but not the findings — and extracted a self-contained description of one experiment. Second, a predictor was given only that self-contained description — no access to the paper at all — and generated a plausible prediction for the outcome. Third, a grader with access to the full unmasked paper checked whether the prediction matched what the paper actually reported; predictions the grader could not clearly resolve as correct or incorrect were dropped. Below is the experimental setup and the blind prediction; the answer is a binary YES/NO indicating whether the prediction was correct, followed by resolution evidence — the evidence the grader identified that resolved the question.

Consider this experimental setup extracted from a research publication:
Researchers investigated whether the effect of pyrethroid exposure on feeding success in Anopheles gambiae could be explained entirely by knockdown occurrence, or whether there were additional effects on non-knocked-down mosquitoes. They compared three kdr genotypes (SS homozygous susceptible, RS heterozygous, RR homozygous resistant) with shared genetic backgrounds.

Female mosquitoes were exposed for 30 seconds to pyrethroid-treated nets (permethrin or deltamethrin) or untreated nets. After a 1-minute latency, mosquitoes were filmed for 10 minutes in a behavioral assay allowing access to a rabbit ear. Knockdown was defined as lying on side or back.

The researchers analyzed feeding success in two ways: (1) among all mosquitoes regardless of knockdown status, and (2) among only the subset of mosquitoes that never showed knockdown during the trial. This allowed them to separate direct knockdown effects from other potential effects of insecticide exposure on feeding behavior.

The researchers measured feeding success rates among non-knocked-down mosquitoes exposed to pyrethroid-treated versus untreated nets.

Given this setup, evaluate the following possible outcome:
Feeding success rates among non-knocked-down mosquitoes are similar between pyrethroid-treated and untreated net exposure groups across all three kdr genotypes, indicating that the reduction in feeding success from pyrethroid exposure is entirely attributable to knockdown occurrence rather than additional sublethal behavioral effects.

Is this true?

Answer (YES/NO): NO